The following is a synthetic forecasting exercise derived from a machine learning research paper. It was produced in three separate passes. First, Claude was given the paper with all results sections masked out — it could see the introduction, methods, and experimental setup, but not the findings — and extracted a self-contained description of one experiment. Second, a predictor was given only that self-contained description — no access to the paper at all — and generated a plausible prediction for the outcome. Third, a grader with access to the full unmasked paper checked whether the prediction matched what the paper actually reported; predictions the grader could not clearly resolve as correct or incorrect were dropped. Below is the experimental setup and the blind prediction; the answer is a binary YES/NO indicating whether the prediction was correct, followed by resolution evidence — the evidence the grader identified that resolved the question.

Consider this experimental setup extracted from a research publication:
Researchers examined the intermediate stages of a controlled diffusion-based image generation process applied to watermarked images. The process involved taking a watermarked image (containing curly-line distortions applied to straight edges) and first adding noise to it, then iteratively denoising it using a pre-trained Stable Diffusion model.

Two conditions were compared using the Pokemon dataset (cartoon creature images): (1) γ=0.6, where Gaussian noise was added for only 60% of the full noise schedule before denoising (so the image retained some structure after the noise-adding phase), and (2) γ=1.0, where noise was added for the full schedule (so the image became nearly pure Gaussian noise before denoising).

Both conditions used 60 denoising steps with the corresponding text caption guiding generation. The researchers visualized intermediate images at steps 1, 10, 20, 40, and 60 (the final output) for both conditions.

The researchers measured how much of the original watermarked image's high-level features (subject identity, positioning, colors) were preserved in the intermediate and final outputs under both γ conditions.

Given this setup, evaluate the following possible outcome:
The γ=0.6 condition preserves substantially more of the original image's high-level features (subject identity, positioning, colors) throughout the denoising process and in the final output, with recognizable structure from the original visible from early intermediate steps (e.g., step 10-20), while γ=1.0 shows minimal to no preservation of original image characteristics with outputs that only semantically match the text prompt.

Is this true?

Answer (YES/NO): YES